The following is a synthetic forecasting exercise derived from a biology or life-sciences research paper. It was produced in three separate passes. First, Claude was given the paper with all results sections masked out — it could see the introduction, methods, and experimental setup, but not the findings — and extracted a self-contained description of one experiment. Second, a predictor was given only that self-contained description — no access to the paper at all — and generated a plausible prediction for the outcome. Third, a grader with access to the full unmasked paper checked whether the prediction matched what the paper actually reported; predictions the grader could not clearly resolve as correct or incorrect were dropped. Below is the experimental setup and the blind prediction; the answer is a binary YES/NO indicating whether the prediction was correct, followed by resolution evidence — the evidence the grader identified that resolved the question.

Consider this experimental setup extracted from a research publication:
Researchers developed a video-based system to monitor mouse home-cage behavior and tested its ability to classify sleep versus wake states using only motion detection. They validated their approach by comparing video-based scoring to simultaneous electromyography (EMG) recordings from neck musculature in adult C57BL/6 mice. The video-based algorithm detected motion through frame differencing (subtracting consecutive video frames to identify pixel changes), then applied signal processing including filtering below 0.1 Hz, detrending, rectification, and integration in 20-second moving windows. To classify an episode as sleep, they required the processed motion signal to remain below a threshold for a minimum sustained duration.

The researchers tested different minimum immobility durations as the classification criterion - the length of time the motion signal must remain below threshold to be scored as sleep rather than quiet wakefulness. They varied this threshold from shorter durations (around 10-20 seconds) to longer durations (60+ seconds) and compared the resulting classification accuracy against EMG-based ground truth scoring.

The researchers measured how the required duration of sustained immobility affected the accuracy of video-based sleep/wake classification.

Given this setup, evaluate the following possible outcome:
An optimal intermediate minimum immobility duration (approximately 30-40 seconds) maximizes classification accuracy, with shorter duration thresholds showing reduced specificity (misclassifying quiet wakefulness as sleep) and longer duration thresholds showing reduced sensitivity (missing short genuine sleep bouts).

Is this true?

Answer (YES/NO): YES